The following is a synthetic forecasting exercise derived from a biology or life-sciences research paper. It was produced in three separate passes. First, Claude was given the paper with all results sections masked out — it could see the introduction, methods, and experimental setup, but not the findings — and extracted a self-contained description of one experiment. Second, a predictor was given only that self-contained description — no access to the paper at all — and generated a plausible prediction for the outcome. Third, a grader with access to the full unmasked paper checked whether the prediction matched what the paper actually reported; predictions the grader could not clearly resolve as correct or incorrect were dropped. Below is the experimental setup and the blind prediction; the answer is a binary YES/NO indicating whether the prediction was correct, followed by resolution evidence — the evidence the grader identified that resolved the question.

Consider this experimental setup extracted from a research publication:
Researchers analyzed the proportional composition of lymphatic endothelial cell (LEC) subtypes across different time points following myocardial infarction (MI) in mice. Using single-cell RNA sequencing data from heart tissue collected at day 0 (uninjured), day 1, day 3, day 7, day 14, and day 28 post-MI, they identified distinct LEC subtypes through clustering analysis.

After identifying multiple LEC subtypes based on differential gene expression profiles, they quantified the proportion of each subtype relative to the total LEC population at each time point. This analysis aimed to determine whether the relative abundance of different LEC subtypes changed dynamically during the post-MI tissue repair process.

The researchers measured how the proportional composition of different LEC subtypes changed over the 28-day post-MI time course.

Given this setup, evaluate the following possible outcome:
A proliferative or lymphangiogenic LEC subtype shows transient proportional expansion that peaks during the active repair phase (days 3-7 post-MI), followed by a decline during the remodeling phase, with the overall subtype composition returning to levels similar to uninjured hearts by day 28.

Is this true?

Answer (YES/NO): NO